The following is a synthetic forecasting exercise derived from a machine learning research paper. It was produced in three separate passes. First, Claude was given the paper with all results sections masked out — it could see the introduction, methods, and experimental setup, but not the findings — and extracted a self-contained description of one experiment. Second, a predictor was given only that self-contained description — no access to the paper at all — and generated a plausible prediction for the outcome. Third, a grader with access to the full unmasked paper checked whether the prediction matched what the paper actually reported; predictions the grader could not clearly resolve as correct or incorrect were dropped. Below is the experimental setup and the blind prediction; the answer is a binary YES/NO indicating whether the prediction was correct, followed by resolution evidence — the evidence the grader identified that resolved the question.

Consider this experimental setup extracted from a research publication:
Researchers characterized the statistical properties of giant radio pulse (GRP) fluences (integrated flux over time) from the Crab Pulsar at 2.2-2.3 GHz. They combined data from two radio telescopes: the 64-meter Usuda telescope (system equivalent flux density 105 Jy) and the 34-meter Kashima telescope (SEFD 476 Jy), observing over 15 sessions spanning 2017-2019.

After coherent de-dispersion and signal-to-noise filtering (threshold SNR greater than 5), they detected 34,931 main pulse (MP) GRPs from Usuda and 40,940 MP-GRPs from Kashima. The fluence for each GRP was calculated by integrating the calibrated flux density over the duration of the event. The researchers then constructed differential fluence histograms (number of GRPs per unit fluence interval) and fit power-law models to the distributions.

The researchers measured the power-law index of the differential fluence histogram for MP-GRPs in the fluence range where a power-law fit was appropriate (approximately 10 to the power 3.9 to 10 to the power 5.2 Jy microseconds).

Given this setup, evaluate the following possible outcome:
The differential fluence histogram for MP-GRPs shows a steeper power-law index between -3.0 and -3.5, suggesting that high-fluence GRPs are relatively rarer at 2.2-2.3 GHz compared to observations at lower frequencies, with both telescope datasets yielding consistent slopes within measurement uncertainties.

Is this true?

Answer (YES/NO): NO